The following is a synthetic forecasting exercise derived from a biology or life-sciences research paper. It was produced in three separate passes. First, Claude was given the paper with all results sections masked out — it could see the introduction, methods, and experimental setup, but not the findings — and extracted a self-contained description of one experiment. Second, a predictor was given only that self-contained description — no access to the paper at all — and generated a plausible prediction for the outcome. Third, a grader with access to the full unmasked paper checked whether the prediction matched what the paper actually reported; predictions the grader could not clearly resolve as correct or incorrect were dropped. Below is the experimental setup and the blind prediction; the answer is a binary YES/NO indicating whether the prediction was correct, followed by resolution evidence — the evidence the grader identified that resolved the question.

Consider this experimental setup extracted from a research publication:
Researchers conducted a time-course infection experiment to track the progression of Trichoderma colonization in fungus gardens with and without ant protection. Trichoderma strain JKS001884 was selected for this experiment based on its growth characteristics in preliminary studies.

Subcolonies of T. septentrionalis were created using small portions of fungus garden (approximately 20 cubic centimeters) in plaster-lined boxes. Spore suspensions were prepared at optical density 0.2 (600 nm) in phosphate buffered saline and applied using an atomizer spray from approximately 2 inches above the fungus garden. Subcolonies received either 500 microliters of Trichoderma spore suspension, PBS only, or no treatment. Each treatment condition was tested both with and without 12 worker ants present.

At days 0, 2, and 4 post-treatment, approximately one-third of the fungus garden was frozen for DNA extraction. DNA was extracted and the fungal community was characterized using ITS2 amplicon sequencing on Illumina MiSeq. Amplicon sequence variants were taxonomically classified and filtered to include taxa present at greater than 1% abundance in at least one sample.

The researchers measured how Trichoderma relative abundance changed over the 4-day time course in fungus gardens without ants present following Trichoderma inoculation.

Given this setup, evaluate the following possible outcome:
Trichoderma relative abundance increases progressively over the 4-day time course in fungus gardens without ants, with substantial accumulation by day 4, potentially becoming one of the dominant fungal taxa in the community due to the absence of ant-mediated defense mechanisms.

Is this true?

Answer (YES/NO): YES